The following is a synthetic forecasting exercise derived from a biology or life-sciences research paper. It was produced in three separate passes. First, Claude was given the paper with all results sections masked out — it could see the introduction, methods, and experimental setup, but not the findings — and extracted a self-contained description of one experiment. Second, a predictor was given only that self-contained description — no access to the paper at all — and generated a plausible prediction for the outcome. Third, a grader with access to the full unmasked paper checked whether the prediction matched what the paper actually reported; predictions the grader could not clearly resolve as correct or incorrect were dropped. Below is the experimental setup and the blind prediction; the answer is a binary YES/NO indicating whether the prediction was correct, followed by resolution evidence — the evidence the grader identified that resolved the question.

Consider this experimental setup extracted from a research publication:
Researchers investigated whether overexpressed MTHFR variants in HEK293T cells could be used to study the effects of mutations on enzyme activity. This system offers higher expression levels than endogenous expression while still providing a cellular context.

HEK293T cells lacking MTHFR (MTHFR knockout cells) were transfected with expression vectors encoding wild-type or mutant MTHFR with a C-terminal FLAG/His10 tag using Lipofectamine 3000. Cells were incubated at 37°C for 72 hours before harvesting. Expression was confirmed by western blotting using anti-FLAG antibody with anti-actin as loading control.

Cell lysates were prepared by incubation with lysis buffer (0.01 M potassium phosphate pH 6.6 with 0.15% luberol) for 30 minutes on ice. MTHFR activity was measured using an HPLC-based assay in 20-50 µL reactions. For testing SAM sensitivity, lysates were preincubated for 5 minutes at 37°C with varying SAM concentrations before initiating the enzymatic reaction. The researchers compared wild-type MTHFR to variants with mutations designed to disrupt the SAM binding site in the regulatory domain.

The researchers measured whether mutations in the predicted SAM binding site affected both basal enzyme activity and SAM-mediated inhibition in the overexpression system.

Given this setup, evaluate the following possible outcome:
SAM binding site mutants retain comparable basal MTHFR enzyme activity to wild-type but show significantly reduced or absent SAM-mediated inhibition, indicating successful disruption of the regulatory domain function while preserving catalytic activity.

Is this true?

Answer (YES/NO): NO